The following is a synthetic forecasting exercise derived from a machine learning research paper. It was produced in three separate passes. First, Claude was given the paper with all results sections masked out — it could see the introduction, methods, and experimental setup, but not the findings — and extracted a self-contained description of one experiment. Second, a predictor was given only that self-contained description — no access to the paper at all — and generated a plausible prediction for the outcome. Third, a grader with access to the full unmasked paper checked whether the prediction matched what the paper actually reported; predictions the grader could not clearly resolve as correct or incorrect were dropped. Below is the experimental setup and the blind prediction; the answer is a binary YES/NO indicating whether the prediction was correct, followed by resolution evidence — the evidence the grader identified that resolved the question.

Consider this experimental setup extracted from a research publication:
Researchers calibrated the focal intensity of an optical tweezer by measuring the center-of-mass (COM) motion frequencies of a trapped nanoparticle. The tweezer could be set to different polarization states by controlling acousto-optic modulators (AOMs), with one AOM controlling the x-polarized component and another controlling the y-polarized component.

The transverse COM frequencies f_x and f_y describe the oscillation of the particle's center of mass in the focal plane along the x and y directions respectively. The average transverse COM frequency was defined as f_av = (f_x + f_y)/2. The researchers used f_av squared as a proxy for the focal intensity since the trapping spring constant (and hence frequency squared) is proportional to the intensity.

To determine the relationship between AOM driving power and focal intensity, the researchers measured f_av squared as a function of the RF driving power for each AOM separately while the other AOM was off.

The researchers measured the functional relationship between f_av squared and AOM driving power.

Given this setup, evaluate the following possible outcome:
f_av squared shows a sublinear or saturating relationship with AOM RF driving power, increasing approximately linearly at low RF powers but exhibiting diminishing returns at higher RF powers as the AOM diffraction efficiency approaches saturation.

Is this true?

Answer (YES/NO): NO